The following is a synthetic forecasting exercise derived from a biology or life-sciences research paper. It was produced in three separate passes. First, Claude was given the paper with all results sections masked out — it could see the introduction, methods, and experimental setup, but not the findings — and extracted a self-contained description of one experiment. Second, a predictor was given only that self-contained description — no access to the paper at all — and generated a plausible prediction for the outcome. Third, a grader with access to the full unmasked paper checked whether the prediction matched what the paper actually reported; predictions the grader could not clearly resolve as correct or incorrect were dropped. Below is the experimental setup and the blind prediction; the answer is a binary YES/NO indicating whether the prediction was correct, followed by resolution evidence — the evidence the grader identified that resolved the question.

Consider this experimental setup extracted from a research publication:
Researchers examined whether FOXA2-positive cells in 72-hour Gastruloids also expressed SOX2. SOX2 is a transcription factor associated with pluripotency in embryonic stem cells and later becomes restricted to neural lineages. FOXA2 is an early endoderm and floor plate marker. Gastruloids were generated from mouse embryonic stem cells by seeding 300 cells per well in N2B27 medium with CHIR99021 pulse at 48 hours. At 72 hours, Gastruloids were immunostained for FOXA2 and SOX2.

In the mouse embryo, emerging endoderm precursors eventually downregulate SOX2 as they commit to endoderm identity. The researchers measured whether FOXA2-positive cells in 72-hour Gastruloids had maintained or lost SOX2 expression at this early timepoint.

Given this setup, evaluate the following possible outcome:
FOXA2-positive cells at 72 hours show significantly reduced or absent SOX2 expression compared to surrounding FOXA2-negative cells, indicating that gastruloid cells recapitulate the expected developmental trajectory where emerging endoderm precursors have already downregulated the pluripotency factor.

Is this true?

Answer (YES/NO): NO